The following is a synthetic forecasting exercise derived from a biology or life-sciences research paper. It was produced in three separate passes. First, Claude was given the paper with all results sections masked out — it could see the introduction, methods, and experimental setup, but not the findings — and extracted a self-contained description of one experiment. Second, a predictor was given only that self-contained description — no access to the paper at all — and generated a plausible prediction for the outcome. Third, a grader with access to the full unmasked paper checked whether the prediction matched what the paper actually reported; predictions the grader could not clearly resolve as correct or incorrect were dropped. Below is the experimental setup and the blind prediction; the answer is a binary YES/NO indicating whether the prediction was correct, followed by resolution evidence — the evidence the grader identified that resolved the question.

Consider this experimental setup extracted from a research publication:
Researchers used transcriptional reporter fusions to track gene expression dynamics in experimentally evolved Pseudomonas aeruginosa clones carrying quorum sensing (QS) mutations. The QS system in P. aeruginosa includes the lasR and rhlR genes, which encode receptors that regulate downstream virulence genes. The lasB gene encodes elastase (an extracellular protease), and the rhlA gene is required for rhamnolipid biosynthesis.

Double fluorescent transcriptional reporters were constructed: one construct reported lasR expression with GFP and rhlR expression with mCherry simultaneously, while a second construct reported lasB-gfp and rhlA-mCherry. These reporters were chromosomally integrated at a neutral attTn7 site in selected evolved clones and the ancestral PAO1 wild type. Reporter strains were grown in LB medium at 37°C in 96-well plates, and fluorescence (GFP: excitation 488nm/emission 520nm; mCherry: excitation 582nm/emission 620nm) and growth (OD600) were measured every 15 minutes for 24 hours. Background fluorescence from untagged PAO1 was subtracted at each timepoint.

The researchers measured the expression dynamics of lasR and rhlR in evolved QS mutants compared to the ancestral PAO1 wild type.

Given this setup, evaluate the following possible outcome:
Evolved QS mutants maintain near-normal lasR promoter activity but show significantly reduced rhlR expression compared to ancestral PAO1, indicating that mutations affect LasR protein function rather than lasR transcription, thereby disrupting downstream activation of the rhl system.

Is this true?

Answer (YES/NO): NO